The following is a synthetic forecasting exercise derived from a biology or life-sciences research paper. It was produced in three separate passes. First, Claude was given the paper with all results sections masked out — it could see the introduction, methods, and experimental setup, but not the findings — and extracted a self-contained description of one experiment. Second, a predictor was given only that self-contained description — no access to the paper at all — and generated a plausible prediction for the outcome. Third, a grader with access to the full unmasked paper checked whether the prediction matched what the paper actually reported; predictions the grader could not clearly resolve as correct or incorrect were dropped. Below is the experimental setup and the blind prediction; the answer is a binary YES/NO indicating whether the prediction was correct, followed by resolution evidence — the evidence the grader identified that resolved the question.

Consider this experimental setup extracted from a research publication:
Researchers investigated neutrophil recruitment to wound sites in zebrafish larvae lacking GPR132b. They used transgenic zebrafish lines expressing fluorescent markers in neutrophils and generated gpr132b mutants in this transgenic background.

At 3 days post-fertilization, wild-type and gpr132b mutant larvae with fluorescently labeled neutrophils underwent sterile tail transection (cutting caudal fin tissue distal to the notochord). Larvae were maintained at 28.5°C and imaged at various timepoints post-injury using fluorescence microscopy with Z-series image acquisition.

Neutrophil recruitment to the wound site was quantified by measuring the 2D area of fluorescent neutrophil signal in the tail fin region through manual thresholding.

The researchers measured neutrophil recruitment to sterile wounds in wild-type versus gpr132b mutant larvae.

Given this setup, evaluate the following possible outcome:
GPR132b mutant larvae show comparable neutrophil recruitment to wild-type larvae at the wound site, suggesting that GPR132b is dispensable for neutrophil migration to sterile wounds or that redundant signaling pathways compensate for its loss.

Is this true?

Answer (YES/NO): YES